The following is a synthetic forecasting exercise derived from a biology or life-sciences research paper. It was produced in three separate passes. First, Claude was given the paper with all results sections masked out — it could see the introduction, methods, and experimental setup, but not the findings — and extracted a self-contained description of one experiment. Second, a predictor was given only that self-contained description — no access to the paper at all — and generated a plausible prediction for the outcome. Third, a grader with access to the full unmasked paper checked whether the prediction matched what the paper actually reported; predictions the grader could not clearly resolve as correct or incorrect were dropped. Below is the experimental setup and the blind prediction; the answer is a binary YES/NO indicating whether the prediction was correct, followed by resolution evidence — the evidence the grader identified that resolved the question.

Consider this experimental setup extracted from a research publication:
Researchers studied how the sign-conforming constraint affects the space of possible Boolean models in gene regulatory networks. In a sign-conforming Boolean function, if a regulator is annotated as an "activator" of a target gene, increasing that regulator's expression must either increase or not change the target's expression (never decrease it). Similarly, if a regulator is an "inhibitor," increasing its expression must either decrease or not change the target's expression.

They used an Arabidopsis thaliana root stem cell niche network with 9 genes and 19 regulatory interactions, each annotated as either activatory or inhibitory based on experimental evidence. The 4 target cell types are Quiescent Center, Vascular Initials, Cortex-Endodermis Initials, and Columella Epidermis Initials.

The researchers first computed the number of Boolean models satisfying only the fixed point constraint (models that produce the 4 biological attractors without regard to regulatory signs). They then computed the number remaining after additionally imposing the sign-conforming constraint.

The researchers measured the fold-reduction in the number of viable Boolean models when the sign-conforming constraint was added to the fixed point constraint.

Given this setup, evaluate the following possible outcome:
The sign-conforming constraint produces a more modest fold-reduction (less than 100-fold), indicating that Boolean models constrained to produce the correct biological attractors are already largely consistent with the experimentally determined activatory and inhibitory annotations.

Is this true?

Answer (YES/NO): NO